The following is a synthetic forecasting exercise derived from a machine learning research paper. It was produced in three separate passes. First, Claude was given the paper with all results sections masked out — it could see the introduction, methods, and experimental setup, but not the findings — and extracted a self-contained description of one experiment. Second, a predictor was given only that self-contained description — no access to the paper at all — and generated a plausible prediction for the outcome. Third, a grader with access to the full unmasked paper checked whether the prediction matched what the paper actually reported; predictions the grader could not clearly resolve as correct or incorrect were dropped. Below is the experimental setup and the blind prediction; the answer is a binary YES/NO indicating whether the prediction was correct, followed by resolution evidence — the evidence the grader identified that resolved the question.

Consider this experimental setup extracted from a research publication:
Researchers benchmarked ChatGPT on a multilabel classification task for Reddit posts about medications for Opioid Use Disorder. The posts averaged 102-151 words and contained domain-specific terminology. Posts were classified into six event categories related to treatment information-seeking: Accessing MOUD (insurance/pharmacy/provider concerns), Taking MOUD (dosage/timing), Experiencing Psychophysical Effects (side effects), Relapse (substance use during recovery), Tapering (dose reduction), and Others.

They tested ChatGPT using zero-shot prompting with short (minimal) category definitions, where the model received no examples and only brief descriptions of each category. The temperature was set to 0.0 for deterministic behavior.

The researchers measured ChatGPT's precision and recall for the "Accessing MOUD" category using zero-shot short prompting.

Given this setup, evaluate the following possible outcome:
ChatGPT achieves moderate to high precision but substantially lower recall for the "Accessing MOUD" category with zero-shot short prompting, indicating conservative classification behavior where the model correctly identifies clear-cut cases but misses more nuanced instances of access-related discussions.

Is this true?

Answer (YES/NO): YES